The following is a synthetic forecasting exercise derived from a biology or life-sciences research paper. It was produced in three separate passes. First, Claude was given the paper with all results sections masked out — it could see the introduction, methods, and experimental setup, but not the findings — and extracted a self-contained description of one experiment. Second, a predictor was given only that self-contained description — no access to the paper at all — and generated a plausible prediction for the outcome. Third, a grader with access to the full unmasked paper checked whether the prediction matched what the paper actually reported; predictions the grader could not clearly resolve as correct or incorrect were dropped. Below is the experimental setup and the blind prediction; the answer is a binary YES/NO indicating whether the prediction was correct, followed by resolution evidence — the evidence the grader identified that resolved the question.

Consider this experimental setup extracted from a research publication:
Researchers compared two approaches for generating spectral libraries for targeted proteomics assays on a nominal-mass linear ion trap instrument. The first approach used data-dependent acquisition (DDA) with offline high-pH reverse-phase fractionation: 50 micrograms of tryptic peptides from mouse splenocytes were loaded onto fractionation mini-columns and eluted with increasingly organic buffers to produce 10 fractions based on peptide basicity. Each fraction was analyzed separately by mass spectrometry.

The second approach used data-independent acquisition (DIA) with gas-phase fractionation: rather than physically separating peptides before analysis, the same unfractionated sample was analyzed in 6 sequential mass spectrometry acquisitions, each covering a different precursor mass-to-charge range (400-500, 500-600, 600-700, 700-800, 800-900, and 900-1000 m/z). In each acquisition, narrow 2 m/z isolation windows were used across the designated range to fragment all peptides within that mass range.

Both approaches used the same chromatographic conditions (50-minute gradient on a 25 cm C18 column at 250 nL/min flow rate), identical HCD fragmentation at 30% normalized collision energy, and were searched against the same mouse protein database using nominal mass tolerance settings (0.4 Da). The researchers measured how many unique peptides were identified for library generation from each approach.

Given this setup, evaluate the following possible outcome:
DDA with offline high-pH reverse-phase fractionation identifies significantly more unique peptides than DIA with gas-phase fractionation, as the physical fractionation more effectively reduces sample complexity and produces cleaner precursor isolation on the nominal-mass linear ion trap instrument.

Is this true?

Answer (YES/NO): NO